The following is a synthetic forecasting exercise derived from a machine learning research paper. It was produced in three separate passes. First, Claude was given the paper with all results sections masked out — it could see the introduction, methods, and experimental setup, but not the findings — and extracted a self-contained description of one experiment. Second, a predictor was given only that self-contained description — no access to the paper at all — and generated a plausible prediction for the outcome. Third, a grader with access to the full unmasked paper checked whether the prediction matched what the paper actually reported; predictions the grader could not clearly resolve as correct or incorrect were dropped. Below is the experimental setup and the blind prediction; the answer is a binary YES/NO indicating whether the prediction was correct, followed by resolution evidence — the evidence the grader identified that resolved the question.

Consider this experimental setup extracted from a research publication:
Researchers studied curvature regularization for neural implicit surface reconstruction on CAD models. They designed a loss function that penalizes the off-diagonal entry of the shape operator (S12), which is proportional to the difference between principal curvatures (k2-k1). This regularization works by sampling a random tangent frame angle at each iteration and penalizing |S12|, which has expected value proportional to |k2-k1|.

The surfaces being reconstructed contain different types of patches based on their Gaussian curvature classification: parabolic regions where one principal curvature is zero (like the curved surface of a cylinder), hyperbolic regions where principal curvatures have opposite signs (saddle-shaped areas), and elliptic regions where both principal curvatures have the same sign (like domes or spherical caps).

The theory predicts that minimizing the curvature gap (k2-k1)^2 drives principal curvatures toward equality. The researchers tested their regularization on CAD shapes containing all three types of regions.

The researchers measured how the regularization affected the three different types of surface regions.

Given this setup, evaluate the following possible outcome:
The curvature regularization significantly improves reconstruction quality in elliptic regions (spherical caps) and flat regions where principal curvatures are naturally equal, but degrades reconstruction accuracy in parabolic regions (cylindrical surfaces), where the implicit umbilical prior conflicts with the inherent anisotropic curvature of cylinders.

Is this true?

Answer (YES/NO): NO